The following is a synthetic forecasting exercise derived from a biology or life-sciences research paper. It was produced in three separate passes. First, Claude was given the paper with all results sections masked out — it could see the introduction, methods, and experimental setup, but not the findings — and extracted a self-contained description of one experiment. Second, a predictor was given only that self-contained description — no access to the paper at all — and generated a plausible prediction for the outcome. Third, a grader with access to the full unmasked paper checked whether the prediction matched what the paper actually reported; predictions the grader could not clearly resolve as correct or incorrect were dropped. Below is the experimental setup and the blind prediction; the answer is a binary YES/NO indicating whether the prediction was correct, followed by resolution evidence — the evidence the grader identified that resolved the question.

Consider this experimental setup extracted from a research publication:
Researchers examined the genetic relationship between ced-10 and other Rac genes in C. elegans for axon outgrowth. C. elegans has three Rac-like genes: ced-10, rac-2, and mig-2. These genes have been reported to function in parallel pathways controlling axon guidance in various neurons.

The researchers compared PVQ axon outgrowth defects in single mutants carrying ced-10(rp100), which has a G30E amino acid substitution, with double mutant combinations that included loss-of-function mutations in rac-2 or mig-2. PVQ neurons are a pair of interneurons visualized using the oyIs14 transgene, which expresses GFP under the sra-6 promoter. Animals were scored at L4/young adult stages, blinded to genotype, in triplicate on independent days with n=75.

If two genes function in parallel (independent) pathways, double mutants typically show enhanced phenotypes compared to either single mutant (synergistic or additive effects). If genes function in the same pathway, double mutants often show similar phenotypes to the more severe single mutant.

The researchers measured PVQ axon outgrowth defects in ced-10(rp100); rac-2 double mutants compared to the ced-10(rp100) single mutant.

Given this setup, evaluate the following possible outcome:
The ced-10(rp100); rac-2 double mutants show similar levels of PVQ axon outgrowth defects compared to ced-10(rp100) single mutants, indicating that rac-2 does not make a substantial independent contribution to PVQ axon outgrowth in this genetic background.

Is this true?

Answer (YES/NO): YES